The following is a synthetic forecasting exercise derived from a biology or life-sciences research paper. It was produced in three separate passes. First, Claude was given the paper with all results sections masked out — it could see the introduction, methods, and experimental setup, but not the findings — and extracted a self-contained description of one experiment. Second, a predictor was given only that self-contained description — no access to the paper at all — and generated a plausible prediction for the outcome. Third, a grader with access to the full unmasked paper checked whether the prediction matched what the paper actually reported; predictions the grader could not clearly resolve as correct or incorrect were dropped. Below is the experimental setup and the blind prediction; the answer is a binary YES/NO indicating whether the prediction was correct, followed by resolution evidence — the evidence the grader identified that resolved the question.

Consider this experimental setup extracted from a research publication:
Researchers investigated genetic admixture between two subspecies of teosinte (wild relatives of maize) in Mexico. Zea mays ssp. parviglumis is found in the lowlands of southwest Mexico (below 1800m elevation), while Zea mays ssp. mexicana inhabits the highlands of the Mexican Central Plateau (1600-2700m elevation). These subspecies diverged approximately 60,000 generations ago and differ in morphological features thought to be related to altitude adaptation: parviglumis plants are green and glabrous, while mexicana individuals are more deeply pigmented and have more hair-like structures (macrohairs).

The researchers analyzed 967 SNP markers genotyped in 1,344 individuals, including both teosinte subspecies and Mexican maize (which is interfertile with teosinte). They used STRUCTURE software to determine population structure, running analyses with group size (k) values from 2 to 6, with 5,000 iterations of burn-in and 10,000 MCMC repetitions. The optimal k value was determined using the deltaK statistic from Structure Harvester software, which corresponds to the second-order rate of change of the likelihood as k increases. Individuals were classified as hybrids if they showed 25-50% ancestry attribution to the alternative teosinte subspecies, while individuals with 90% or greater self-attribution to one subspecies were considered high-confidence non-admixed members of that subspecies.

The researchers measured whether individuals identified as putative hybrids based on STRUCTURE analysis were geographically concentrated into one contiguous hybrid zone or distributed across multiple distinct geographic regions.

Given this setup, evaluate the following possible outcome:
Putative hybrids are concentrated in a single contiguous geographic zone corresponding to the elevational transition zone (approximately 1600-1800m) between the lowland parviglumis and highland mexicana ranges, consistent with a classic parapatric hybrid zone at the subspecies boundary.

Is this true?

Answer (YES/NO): NO